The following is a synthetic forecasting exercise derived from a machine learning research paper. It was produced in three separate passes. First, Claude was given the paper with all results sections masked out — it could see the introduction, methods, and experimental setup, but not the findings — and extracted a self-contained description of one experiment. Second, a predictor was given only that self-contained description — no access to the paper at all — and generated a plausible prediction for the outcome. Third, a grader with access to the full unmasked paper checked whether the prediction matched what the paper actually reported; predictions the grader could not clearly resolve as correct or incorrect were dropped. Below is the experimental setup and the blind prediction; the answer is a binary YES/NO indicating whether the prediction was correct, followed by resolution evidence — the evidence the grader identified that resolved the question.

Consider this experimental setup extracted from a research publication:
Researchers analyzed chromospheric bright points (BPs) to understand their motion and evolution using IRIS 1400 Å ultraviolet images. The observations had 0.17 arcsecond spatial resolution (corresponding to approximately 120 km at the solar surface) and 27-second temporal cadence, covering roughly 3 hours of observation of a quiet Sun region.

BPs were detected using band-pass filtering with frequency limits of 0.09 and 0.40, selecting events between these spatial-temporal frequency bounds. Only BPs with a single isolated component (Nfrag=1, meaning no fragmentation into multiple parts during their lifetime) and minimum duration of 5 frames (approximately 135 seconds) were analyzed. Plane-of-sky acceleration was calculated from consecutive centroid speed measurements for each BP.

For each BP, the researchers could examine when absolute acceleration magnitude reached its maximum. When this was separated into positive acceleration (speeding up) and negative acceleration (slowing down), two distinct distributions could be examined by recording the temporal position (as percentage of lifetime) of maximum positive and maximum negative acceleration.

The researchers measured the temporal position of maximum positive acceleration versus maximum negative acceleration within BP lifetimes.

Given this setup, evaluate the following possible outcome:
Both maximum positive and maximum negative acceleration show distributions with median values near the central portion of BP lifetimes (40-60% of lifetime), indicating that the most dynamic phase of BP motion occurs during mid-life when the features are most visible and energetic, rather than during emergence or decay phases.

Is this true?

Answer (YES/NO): NO